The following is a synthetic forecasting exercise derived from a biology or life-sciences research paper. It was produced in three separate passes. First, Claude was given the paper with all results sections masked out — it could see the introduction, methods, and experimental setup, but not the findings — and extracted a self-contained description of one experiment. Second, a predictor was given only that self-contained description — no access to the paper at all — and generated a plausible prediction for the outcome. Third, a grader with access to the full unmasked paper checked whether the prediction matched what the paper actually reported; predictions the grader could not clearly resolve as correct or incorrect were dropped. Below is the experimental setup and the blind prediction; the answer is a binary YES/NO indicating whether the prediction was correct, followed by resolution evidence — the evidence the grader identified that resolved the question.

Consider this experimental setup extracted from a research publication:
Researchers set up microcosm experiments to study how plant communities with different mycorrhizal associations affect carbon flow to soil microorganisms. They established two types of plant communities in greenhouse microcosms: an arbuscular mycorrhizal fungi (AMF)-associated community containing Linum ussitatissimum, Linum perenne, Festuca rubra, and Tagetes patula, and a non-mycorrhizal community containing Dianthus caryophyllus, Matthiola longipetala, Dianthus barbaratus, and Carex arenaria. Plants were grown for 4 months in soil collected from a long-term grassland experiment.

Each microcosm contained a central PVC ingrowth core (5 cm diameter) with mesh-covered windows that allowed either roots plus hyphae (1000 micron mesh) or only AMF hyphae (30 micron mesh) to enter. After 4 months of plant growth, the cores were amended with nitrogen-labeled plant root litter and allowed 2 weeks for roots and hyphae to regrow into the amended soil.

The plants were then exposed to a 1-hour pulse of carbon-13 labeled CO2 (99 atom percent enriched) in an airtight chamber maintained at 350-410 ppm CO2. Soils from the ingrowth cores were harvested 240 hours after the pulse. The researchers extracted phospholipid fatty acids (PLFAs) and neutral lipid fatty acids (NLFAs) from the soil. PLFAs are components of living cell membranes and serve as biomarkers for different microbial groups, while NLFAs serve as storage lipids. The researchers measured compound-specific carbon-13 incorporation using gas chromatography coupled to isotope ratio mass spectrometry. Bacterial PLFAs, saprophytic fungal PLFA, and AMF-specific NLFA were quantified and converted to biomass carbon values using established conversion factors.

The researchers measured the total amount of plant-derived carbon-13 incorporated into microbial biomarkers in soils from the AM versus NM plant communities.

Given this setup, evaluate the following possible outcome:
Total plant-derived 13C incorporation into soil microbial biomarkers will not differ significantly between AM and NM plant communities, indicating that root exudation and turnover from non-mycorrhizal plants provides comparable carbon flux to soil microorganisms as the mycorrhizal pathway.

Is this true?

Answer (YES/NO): NO